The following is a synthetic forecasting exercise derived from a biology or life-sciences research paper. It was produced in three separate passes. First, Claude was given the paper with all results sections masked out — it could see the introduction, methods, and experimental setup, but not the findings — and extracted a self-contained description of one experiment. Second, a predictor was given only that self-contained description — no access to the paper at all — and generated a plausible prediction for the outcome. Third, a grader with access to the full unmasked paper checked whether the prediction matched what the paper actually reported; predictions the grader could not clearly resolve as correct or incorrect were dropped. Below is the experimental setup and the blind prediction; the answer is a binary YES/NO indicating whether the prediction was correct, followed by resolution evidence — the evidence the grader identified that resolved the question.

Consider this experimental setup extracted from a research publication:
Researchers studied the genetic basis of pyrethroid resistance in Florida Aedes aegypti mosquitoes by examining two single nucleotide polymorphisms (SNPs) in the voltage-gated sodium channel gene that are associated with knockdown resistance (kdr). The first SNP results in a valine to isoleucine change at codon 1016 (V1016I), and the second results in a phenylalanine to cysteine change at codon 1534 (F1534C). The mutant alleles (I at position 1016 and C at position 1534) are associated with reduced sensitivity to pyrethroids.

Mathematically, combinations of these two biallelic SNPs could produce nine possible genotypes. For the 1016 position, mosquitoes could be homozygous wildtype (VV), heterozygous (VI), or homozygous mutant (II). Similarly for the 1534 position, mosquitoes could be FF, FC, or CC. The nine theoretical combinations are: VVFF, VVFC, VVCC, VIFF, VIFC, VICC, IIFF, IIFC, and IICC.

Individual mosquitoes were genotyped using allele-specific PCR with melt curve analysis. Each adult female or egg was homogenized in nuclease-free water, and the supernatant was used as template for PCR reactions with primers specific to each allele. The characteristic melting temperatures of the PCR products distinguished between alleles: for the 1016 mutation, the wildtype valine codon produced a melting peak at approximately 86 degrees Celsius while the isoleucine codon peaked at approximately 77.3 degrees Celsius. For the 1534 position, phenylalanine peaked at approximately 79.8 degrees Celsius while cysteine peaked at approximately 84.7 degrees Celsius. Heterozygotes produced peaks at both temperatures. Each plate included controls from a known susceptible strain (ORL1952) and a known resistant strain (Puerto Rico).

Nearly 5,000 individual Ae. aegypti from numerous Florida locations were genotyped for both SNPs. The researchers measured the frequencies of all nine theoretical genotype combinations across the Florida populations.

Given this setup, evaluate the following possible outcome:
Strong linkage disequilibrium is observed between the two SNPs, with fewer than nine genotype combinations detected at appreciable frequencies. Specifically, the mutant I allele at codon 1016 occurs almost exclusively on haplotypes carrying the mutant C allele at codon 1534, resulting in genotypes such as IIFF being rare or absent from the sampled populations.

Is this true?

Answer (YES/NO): YES